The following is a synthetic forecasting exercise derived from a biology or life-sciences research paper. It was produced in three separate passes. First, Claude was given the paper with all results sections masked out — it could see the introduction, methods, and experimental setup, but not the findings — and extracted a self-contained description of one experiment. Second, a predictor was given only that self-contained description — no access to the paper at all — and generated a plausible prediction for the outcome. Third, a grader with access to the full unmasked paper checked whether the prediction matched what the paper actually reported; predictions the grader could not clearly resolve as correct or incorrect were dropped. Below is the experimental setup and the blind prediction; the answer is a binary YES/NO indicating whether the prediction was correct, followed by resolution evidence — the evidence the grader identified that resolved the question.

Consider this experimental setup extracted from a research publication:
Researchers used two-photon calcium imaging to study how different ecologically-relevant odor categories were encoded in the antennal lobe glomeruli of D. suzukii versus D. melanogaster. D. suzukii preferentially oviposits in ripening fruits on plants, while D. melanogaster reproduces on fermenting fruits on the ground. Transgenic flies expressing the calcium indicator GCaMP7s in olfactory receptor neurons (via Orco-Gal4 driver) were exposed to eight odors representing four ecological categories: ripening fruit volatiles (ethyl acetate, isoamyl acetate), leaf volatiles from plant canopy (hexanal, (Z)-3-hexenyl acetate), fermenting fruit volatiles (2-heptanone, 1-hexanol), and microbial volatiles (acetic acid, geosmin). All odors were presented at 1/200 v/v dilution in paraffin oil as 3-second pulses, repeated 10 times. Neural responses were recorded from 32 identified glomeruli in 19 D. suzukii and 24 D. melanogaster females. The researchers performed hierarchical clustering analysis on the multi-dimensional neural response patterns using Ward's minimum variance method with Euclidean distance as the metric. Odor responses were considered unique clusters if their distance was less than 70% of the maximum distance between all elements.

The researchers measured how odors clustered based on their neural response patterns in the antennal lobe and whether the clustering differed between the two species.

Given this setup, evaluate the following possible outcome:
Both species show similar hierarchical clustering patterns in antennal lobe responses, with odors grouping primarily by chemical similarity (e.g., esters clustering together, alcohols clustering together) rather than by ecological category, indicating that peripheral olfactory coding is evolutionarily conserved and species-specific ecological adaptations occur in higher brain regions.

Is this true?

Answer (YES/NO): NO